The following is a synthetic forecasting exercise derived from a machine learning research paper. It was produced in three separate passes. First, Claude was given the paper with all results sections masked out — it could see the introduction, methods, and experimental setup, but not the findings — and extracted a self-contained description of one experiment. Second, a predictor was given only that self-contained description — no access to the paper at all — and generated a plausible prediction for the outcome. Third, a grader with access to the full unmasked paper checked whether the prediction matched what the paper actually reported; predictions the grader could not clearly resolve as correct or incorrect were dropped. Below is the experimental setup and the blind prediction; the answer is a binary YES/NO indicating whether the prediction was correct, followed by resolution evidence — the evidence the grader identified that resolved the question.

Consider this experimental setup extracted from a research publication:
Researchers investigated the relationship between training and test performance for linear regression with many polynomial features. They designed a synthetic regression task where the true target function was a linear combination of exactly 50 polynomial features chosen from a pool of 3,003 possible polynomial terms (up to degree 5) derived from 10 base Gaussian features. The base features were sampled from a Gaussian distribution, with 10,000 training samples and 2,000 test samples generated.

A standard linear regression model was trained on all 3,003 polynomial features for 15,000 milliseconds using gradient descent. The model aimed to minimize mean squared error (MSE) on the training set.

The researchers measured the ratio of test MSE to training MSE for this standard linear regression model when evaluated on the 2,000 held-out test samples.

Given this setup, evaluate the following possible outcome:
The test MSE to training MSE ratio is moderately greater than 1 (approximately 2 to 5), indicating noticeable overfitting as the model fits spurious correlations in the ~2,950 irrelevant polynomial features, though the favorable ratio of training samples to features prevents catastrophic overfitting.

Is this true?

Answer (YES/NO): NO